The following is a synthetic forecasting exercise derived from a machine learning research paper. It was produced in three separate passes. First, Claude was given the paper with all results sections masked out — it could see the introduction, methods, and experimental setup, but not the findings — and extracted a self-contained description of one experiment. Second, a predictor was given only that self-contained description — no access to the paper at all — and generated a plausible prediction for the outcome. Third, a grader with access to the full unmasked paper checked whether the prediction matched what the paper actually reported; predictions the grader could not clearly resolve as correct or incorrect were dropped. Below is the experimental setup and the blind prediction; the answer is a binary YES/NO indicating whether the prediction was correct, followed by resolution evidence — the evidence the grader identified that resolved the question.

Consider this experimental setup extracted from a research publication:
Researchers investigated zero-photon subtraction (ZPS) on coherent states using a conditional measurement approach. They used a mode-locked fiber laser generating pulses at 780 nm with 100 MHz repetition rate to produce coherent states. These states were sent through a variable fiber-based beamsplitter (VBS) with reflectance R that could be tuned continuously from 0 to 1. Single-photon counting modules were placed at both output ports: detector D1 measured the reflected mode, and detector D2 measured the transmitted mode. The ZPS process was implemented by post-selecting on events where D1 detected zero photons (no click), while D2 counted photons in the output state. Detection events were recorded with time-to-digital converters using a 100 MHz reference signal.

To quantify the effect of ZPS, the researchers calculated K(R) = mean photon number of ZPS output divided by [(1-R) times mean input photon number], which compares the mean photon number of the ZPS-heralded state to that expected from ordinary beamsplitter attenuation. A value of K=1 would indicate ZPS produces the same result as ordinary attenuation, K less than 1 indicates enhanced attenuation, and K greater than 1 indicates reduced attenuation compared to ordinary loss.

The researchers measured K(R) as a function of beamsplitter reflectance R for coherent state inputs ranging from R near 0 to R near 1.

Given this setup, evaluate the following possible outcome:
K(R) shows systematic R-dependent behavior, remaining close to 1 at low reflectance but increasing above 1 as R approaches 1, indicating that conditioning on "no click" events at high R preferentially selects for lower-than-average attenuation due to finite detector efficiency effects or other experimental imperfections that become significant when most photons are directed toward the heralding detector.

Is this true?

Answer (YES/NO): NO